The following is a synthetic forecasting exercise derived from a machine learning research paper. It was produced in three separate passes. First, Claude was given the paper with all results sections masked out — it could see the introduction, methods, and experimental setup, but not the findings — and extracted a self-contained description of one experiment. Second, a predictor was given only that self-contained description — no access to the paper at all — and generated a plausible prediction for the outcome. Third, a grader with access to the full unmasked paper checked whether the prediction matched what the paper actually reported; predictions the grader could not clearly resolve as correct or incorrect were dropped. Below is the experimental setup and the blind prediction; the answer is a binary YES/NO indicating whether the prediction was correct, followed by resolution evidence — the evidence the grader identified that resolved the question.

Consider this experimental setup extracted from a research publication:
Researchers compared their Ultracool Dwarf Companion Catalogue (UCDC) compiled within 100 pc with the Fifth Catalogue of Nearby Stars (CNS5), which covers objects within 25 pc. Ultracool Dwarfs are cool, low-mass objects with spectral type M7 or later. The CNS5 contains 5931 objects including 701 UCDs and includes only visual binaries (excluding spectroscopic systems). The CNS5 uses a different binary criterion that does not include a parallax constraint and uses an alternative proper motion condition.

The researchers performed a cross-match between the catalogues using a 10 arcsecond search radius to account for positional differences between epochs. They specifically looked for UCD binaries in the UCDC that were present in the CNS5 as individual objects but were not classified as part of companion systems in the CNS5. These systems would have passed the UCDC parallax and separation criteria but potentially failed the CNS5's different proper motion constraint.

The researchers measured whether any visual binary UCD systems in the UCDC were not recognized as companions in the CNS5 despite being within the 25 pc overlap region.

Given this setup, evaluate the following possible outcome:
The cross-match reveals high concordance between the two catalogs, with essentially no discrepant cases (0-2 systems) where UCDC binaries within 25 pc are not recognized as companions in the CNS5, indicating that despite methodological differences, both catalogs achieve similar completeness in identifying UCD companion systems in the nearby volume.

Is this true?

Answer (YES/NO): NO